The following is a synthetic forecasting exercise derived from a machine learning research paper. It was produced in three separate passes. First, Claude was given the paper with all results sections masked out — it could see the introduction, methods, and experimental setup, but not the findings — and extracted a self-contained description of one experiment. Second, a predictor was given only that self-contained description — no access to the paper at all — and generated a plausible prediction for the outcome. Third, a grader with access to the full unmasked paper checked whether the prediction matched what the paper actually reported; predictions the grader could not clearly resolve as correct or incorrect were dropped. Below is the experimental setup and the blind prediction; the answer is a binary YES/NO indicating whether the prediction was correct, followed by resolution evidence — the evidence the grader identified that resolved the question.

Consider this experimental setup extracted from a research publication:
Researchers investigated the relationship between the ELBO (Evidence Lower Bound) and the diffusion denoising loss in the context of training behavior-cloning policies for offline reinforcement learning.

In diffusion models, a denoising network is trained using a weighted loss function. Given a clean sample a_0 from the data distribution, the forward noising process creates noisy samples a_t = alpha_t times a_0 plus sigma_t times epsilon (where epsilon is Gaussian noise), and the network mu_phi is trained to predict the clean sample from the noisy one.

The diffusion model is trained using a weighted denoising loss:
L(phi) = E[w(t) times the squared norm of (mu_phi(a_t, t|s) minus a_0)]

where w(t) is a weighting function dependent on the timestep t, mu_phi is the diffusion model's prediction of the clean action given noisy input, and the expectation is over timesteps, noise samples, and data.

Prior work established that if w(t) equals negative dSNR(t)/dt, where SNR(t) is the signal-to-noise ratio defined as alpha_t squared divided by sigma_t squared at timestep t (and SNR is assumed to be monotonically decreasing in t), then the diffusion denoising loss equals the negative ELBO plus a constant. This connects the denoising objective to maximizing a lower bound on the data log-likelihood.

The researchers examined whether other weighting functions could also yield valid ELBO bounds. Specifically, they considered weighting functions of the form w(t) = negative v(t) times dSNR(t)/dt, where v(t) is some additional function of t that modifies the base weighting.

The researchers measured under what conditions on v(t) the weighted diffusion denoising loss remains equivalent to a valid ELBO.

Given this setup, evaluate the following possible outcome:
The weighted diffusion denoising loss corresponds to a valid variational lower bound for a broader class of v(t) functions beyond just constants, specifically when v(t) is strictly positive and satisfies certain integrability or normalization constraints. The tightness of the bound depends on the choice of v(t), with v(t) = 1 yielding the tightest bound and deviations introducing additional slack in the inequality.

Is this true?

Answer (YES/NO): NO